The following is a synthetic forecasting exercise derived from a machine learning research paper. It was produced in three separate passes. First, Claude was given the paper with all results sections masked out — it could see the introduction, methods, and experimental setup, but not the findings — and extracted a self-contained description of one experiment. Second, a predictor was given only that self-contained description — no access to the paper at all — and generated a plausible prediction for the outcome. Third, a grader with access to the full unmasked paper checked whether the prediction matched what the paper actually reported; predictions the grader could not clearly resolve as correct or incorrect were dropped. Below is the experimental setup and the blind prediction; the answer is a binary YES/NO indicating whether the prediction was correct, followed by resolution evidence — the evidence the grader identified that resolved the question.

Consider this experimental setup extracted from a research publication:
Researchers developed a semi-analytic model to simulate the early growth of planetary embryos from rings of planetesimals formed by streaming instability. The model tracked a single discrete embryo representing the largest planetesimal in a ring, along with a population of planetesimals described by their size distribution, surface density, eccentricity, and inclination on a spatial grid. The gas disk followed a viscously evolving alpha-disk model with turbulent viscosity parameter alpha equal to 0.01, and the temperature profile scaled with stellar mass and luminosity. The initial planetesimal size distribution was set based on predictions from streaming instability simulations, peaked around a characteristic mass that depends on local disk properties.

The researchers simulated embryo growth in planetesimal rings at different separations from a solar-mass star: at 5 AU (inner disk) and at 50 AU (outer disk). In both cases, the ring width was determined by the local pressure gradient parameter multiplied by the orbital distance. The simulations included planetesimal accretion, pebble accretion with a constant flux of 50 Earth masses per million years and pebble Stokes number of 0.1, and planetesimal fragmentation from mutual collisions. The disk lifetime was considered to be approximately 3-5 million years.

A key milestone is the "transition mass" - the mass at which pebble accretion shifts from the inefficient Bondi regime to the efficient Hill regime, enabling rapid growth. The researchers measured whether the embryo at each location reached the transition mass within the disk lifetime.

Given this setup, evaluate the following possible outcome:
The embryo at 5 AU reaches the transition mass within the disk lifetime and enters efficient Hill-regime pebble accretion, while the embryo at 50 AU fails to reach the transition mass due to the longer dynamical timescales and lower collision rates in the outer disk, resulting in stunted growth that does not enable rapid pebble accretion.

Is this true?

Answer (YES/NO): NO